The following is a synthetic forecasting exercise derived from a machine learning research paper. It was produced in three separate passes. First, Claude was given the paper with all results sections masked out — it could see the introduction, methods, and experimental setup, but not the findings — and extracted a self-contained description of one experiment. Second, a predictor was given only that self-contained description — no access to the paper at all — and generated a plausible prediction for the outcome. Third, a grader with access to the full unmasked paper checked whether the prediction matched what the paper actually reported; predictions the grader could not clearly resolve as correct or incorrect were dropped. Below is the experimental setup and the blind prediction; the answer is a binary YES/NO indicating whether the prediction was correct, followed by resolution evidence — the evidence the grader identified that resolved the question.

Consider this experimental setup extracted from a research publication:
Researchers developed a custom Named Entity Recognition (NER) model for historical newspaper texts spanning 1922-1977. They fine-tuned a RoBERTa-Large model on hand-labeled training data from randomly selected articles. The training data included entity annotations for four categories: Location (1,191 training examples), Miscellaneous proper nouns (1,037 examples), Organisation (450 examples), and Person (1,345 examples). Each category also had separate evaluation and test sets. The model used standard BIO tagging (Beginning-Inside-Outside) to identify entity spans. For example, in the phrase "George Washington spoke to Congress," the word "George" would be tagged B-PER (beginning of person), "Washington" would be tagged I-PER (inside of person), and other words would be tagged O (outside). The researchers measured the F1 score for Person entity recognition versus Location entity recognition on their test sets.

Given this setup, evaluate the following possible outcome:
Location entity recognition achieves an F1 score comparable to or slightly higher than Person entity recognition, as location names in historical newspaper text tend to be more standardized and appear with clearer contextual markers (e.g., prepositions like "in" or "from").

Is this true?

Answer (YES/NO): NO